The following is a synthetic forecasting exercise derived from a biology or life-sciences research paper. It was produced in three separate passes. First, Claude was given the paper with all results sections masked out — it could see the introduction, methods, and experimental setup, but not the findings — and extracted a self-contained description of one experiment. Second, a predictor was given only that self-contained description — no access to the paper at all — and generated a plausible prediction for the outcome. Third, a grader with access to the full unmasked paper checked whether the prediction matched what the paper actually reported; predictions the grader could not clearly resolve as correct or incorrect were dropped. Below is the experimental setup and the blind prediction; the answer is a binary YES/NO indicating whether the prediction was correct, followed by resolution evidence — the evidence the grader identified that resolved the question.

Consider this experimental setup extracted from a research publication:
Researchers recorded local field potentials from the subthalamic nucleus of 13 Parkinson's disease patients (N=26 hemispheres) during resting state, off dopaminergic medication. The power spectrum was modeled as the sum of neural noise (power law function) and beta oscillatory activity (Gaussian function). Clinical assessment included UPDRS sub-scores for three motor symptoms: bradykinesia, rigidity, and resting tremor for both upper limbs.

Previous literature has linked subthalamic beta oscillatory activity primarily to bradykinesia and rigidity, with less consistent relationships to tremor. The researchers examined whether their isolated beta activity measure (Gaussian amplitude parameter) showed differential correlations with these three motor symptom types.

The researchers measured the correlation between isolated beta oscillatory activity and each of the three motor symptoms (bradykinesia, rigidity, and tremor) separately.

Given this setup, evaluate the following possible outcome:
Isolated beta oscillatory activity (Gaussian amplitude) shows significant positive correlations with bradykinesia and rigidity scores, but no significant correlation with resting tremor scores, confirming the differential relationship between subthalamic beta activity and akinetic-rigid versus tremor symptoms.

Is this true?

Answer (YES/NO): YES